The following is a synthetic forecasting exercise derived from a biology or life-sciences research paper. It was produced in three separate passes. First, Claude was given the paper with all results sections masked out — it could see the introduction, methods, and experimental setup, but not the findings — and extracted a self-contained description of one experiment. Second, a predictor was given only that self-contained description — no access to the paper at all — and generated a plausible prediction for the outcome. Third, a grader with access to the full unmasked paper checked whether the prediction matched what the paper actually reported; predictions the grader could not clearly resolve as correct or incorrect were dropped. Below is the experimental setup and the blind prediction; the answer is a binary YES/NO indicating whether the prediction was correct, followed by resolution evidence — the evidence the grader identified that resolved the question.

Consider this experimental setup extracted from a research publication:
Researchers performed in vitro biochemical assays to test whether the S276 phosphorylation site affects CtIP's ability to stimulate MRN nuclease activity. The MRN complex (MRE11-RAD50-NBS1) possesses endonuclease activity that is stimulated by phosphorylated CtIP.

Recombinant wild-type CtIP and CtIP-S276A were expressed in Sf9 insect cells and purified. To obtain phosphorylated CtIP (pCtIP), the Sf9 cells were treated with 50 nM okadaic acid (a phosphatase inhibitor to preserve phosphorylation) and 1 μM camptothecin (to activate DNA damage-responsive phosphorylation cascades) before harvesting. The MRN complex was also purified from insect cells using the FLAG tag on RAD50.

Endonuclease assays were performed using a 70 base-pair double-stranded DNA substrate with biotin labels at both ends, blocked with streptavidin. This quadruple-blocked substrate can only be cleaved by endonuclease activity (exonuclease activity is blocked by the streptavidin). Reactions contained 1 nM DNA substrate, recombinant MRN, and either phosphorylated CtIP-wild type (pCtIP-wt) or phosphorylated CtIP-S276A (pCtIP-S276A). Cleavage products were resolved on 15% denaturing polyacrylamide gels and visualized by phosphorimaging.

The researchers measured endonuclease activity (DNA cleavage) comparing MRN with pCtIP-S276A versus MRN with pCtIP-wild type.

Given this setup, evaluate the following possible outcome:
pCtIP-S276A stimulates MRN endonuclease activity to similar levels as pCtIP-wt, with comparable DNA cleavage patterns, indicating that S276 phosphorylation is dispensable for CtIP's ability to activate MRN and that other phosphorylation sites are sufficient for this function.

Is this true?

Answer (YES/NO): YES